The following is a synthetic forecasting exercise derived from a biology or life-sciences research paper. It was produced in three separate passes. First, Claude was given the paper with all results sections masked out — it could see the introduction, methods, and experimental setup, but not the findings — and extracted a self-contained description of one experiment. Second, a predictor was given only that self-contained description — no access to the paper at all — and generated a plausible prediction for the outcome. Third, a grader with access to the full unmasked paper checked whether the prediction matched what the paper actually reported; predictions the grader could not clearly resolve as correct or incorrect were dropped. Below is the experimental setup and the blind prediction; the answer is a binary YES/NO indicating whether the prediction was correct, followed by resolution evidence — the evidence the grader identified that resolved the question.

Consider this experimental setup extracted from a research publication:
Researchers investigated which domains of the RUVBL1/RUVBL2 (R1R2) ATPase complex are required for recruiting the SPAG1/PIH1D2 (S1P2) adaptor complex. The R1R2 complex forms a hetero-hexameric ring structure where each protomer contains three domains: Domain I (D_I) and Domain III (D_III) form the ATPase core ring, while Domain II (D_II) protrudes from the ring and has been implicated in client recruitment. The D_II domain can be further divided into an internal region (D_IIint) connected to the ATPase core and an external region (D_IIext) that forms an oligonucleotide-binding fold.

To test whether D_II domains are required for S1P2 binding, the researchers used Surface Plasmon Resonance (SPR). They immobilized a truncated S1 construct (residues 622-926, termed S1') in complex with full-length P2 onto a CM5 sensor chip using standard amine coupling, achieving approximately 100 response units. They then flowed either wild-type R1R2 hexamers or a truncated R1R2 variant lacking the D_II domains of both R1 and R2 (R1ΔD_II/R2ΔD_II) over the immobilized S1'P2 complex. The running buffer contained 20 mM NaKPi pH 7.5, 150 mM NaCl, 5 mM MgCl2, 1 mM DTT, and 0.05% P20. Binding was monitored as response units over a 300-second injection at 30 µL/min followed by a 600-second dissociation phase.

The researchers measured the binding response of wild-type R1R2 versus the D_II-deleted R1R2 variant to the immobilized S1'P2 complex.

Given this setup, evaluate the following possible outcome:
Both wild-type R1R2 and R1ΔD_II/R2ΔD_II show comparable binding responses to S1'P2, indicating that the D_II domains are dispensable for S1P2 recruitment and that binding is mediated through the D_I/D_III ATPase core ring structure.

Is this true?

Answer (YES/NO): NO